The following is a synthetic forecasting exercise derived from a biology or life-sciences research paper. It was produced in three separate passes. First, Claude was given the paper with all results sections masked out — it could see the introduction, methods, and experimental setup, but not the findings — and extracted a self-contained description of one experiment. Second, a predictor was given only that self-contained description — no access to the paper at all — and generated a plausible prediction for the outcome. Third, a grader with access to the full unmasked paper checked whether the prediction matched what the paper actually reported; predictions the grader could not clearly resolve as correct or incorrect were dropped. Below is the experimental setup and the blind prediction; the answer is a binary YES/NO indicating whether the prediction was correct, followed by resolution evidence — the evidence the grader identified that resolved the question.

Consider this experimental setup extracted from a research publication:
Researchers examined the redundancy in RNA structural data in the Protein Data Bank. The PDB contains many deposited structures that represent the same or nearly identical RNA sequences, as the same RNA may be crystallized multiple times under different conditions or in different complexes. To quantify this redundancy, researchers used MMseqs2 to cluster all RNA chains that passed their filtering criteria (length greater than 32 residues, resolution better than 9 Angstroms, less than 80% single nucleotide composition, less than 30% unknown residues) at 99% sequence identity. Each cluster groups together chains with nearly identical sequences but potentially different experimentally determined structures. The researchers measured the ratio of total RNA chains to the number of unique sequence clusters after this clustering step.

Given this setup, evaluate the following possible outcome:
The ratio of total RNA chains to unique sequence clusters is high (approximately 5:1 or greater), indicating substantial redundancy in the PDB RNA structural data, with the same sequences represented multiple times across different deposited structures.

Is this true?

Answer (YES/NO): YES